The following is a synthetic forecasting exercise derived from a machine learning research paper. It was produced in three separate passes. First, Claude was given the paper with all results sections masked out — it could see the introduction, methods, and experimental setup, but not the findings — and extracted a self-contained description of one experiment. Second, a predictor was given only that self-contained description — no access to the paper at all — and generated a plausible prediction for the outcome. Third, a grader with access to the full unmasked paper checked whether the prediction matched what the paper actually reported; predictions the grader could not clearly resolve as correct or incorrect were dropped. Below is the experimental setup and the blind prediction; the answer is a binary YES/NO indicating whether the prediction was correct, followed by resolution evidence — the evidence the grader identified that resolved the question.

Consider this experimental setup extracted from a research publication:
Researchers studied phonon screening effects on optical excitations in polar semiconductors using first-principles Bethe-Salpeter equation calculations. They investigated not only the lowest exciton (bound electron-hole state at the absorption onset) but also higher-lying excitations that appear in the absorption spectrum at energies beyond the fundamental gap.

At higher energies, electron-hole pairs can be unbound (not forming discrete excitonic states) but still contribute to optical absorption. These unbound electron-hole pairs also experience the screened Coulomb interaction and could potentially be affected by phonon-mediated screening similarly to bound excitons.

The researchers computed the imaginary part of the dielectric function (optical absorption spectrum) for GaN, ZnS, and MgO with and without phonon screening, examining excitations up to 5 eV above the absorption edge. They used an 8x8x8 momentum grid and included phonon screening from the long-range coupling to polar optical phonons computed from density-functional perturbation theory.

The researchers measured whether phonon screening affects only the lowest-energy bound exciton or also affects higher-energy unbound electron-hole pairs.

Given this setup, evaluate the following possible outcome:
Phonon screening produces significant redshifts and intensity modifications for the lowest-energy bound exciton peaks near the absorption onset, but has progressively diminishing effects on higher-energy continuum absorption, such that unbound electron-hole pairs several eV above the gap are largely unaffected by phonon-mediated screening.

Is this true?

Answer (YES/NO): NO